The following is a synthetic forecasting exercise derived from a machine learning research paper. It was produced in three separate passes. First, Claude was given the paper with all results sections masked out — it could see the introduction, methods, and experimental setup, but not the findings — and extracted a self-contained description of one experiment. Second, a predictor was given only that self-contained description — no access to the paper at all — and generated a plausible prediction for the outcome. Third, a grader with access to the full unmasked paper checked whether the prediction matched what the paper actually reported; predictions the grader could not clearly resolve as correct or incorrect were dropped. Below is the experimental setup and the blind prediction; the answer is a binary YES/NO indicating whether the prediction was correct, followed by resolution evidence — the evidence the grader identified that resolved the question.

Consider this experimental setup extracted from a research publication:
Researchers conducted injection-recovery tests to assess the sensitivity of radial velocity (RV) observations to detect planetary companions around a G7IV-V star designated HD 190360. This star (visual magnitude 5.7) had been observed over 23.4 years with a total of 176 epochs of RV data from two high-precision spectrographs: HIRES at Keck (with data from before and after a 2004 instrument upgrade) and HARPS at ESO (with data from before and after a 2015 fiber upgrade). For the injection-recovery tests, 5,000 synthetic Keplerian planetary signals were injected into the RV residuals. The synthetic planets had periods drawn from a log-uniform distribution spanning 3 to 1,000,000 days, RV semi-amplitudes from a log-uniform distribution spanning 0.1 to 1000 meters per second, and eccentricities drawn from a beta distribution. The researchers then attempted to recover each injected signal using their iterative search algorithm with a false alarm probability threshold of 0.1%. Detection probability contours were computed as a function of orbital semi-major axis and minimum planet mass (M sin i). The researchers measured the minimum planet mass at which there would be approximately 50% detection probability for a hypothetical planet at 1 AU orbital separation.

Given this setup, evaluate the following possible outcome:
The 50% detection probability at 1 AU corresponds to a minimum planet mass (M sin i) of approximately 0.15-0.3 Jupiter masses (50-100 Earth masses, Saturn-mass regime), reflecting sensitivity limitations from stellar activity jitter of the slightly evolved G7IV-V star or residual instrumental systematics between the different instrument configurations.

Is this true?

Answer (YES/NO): NO